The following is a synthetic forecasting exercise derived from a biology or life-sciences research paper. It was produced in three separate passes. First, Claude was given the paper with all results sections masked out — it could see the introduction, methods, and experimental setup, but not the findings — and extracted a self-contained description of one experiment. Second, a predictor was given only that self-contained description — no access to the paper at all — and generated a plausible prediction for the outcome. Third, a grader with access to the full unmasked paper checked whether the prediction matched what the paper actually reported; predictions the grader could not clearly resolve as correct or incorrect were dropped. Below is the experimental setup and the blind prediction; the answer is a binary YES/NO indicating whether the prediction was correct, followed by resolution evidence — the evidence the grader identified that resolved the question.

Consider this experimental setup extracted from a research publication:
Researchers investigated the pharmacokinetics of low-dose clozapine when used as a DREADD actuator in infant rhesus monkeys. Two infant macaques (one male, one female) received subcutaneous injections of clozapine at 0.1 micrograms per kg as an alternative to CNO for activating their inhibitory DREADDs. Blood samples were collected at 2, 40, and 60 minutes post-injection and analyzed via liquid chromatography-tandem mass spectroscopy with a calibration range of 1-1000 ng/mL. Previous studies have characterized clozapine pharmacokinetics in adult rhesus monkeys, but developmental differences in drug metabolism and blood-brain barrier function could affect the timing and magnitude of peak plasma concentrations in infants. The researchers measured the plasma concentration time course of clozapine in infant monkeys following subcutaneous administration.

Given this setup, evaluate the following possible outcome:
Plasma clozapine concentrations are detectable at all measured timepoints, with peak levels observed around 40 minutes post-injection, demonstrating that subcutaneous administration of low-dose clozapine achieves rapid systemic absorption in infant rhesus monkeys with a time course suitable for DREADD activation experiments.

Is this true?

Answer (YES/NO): NO